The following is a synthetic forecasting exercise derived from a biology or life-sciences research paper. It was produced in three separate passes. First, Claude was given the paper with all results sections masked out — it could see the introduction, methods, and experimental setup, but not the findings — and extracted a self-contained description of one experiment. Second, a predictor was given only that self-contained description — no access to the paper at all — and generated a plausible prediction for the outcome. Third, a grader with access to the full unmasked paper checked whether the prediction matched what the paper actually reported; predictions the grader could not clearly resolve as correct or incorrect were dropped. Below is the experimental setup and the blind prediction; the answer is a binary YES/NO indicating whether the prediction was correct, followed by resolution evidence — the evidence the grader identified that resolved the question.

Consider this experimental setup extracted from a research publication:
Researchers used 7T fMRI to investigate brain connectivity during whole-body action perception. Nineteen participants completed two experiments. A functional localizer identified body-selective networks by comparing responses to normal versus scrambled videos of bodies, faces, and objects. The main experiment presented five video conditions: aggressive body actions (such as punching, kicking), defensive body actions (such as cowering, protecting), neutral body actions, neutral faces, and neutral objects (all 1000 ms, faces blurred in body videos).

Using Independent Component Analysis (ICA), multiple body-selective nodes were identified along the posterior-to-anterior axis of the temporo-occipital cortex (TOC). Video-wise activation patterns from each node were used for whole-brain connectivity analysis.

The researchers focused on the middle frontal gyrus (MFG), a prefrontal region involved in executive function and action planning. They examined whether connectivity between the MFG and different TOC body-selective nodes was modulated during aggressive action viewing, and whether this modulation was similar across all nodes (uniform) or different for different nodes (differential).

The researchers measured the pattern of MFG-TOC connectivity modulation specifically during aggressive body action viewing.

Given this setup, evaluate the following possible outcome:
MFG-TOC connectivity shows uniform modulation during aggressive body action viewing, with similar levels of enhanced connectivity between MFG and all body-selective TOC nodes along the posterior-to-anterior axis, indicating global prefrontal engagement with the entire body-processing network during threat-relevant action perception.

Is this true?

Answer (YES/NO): NO